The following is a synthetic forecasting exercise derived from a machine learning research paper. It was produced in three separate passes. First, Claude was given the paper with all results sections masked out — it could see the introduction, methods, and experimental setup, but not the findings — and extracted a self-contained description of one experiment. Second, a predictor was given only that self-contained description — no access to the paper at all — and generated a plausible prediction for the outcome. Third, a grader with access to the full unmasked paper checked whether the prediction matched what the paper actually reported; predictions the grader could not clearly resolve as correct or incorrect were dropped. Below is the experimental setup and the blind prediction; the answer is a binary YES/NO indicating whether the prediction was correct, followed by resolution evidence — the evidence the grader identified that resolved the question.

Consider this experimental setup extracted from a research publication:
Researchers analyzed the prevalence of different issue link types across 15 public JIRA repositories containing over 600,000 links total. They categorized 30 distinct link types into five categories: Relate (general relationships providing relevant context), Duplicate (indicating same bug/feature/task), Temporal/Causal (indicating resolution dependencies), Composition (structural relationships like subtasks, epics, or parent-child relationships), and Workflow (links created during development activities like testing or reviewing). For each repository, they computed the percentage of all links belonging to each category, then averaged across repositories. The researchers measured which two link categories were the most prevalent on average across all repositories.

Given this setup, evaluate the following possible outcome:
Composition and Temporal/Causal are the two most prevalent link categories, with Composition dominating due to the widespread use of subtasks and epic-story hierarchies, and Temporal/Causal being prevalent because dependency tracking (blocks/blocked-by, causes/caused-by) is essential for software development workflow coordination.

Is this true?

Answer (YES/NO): NO